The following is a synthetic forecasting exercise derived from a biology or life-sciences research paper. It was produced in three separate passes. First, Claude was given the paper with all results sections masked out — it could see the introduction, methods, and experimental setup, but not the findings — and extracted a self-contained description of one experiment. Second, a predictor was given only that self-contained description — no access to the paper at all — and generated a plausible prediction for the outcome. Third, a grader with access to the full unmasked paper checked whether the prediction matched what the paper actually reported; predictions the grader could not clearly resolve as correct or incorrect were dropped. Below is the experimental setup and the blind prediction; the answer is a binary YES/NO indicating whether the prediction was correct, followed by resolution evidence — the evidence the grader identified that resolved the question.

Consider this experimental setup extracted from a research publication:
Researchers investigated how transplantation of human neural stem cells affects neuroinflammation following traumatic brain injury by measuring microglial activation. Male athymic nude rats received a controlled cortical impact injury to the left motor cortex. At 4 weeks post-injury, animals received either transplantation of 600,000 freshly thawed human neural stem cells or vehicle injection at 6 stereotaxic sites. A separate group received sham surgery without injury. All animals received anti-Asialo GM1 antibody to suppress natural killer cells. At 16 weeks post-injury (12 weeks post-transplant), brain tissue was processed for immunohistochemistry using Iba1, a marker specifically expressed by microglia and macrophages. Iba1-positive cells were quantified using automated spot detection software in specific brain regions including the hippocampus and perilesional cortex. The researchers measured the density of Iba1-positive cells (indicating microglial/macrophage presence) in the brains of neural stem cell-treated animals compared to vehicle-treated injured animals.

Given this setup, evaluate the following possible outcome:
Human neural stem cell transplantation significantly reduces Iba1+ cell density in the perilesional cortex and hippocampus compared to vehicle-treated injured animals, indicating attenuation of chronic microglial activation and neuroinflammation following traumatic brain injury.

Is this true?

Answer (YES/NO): NO